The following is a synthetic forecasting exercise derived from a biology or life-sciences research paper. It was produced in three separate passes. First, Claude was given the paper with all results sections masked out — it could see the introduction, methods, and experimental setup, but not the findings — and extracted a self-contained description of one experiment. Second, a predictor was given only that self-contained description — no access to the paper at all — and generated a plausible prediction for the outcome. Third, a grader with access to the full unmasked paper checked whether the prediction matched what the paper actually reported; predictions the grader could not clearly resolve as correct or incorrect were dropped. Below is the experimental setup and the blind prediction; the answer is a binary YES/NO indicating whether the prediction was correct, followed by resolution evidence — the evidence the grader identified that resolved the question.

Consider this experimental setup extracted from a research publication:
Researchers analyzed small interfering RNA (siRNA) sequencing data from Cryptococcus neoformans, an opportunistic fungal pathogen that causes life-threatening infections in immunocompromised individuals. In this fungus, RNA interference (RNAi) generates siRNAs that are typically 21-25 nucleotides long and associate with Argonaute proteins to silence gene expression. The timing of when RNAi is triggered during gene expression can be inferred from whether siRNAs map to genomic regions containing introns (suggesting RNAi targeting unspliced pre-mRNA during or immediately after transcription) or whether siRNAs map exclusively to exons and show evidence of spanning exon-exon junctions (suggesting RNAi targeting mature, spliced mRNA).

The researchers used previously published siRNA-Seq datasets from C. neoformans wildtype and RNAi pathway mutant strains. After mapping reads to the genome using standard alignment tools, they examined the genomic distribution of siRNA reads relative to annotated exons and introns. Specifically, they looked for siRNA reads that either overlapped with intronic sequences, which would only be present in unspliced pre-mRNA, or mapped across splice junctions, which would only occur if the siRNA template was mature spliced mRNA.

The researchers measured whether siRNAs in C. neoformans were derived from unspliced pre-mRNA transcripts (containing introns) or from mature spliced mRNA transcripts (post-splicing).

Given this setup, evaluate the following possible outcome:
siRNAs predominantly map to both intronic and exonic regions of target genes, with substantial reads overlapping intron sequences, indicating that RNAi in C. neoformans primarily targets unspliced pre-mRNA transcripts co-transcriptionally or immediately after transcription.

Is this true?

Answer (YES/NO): NO